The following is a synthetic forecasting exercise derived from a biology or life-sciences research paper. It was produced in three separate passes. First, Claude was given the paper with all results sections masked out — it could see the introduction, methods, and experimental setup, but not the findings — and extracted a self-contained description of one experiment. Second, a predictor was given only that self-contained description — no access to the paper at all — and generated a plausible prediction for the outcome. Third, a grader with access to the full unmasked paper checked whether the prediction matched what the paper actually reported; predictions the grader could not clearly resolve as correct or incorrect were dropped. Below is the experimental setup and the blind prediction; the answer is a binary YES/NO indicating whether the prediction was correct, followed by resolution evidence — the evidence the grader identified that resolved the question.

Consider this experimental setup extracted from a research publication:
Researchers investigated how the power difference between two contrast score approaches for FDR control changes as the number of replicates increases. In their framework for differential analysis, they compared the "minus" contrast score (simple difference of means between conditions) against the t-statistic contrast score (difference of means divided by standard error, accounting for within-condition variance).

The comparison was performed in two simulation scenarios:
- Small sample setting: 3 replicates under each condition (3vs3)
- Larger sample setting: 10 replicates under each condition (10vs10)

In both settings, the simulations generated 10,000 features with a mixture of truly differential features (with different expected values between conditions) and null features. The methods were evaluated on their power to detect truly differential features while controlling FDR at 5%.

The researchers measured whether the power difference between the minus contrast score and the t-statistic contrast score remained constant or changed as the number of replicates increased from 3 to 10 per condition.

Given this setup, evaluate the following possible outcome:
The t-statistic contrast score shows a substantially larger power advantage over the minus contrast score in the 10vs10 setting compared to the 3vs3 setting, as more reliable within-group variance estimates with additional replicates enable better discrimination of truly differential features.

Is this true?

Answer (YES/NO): NO